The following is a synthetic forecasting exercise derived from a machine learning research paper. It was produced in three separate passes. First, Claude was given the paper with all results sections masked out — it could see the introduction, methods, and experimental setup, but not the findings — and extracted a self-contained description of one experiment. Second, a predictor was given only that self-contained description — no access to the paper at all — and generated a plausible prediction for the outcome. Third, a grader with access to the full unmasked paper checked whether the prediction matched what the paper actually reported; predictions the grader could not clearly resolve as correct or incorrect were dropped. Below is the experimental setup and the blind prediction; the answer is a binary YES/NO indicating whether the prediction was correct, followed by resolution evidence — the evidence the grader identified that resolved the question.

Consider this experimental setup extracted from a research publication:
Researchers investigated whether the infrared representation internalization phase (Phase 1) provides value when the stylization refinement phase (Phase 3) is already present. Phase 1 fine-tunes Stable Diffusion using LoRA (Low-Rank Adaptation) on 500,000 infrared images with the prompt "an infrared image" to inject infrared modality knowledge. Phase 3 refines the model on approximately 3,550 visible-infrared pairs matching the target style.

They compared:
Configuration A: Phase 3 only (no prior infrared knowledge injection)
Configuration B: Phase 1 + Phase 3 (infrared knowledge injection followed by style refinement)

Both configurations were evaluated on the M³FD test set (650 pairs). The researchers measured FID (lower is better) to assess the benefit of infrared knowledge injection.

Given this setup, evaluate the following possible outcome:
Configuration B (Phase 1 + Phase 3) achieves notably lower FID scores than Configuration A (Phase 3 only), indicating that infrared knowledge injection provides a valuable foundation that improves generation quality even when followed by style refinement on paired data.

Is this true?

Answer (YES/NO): YES